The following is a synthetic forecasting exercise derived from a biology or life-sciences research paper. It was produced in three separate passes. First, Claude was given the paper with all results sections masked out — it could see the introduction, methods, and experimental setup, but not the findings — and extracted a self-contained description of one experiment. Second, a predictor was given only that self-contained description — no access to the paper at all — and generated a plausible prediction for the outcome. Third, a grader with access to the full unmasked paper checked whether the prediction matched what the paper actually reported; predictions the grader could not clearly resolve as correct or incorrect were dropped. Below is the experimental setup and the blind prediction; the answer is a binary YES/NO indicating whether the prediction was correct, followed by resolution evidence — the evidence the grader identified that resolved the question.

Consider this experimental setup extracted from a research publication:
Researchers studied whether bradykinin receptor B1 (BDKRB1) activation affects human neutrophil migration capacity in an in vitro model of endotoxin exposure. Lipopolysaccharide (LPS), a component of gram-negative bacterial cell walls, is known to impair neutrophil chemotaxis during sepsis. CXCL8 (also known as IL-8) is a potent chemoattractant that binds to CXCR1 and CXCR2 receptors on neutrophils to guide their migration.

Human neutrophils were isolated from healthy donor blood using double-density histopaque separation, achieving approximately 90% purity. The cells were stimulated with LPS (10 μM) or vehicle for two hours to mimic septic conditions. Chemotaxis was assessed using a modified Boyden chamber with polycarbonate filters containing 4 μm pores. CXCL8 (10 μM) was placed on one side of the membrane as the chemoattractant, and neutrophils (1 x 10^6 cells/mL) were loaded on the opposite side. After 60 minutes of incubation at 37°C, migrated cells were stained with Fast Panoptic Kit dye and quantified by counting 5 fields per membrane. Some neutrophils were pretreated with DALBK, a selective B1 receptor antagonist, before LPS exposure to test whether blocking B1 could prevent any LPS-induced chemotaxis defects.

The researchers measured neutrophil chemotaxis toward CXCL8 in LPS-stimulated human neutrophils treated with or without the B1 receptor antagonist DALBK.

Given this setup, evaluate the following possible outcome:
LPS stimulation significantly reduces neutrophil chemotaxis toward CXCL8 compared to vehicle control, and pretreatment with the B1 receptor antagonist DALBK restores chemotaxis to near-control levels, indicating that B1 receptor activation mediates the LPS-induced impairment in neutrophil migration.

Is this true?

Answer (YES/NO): YES